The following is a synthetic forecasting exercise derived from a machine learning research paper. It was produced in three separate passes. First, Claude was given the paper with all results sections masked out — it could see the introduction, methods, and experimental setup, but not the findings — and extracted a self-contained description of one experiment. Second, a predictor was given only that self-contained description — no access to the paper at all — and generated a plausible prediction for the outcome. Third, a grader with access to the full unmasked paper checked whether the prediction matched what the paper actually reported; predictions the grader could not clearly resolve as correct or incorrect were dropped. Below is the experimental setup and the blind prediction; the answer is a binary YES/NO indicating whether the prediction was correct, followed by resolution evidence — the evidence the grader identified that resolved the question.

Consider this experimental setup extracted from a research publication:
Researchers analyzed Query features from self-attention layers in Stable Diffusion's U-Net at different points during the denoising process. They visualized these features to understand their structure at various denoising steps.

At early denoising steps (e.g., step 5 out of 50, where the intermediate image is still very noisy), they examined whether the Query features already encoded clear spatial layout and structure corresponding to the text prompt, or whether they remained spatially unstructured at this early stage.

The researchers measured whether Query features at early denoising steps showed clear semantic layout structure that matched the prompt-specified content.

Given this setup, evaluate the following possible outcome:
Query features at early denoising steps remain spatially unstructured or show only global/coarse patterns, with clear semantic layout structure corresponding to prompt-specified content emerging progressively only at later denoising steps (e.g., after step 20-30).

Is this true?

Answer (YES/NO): NO